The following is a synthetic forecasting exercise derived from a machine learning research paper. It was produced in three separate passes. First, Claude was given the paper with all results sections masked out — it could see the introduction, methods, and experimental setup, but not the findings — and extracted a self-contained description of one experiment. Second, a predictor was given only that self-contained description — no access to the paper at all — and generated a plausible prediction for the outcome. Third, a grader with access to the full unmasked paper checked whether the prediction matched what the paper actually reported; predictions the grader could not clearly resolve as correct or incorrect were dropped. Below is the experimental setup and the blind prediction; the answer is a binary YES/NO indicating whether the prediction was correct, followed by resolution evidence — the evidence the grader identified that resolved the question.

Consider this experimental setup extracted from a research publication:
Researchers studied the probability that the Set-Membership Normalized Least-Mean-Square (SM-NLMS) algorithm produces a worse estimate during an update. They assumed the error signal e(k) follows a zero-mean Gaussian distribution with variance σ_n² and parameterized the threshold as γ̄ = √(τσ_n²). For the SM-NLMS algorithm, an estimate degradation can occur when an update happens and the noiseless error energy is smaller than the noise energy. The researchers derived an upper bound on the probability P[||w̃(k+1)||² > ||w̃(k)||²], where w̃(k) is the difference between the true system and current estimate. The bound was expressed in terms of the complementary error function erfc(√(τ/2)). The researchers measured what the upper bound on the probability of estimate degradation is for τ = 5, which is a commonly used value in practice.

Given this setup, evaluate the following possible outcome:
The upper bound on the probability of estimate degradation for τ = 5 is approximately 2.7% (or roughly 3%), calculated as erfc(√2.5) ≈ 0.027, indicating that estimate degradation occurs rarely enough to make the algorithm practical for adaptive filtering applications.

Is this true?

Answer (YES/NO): NO